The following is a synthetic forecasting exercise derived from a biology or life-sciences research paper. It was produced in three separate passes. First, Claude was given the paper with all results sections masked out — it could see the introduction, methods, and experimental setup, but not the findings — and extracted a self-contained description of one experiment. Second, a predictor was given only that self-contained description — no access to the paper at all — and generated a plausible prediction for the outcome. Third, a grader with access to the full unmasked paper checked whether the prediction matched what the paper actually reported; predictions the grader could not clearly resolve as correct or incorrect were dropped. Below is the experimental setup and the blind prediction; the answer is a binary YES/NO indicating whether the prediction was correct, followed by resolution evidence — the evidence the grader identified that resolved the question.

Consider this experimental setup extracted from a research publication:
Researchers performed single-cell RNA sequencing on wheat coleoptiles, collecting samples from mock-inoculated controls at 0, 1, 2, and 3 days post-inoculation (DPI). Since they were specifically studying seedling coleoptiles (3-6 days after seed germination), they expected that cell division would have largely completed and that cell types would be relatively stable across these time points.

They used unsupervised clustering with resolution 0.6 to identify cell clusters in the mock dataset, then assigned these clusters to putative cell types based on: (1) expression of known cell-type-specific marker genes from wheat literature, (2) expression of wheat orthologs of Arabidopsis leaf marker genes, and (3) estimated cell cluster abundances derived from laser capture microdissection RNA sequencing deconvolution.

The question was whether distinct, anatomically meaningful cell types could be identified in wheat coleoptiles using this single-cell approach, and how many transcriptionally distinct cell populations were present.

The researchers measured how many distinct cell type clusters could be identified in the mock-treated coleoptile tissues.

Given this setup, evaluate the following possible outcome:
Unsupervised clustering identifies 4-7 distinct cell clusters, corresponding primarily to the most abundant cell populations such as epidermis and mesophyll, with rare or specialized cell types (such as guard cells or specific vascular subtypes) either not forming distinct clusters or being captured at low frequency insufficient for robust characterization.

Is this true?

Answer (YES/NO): NO